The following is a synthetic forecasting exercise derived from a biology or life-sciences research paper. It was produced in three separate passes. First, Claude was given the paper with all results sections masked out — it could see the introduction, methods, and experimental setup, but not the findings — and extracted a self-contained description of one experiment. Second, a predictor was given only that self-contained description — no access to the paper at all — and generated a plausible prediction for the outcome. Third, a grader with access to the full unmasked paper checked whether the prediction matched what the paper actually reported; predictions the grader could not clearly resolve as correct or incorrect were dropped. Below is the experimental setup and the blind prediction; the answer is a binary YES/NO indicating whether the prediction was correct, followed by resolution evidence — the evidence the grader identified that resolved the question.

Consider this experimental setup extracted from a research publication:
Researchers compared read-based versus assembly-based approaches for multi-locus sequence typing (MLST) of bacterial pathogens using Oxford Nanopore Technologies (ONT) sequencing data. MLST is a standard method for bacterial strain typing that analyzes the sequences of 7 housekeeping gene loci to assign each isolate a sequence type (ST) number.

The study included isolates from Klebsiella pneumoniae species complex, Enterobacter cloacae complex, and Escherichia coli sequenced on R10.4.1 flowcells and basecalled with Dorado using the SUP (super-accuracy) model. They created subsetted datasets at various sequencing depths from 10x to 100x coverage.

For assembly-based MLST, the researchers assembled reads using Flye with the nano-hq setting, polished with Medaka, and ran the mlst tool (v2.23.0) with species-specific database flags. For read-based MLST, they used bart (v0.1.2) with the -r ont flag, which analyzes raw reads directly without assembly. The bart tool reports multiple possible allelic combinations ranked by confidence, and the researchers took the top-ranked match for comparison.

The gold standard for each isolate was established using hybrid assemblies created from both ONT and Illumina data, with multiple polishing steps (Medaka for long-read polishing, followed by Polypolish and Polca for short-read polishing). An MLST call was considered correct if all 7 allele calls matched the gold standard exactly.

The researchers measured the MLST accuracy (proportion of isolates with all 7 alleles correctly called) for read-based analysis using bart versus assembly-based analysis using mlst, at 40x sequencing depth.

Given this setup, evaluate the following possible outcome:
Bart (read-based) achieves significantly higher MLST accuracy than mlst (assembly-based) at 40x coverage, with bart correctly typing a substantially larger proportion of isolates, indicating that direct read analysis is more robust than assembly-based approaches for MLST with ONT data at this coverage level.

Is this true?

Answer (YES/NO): NO